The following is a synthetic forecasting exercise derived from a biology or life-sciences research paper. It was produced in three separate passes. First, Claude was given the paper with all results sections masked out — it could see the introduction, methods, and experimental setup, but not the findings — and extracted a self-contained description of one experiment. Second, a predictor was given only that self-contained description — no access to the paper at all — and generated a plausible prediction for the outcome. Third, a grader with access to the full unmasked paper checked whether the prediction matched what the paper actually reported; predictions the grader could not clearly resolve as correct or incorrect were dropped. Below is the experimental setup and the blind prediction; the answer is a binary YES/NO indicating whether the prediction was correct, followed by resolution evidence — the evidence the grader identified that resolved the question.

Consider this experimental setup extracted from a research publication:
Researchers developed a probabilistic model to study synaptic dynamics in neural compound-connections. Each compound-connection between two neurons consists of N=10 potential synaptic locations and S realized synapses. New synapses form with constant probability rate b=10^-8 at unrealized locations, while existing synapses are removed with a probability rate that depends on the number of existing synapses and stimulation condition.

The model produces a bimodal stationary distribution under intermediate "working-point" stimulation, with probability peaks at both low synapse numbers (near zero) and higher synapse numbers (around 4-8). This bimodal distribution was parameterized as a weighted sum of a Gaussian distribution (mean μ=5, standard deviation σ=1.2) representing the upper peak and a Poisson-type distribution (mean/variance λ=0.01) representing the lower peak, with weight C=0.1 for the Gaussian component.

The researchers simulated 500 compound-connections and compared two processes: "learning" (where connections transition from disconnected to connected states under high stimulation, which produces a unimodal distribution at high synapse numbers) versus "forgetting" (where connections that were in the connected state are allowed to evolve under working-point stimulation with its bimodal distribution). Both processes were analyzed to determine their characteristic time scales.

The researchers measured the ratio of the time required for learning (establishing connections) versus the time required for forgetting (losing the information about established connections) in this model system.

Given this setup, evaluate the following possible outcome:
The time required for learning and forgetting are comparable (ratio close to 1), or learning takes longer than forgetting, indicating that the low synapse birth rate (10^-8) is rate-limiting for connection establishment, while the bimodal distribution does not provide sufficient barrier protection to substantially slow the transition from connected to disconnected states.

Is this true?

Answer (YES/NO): NO